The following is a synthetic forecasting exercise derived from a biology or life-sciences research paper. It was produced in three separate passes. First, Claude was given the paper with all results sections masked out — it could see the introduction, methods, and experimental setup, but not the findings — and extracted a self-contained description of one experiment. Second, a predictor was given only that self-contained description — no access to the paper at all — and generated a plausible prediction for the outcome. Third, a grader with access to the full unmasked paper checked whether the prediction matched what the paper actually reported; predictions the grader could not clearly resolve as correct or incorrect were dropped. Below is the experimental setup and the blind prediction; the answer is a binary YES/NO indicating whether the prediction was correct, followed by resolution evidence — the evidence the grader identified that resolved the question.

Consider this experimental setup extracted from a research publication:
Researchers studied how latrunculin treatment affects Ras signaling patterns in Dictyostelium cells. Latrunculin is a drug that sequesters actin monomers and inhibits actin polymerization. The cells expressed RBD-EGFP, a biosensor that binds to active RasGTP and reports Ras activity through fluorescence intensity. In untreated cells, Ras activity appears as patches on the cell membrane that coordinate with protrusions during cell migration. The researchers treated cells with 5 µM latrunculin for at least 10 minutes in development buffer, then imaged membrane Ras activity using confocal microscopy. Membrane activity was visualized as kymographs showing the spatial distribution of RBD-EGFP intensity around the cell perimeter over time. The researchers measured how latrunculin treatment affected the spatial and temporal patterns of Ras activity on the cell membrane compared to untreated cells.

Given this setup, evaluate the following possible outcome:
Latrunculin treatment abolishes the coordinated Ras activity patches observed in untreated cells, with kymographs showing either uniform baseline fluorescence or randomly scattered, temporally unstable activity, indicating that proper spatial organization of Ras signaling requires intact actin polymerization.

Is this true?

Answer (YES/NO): NO